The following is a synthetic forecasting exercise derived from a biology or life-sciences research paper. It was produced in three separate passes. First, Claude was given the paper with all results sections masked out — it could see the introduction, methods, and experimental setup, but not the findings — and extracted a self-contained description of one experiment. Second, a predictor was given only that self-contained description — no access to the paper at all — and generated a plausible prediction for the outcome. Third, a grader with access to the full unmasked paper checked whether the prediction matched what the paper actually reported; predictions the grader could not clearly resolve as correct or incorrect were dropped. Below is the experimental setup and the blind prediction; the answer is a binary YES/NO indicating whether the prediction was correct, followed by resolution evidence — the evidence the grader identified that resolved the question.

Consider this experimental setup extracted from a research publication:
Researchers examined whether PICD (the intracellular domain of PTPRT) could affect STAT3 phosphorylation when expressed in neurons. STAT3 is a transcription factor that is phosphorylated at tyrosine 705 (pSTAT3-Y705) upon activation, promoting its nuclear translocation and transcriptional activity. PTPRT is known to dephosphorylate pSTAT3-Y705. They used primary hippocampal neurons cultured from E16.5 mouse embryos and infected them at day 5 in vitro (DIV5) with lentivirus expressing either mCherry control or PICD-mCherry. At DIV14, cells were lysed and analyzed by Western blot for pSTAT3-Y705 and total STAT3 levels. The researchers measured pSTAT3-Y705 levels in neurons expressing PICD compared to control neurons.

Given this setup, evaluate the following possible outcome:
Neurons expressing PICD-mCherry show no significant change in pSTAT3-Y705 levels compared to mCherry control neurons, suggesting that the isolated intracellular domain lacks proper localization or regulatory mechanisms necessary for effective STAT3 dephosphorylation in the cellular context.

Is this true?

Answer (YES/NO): NO